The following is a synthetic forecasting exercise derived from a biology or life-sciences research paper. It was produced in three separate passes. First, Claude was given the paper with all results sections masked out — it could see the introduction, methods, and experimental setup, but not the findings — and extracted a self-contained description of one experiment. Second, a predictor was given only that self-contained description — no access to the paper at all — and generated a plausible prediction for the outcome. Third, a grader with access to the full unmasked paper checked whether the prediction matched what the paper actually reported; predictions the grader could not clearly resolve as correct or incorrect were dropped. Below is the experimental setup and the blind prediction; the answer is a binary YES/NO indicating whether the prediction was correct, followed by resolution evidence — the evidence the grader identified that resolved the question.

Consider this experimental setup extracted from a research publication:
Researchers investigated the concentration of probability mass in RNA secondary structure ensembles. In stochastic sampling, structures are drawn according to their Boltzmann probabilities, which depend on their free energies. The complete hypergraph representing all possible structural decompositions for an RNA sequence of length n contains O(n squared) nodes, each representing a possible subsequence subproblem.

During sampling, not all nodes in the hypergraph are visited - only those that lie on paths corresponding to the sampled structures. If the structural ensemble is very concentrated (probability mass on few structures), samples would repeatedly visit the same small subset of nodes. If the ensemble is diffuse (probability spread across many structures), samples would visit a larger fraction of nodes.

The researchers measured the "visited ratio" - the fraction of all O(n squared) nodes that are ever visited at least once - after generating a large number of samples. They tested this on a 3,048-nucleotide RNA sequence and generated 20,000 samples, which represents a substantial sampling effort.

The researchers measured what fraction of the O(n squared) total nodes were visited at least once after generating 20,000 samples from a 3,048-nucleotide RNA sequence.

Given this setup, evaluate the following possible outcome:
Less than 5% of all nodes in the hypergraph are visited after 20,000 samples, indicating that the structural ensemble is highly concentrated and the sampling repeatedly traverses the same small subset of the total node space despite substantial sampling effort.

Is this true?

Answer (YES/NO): YES